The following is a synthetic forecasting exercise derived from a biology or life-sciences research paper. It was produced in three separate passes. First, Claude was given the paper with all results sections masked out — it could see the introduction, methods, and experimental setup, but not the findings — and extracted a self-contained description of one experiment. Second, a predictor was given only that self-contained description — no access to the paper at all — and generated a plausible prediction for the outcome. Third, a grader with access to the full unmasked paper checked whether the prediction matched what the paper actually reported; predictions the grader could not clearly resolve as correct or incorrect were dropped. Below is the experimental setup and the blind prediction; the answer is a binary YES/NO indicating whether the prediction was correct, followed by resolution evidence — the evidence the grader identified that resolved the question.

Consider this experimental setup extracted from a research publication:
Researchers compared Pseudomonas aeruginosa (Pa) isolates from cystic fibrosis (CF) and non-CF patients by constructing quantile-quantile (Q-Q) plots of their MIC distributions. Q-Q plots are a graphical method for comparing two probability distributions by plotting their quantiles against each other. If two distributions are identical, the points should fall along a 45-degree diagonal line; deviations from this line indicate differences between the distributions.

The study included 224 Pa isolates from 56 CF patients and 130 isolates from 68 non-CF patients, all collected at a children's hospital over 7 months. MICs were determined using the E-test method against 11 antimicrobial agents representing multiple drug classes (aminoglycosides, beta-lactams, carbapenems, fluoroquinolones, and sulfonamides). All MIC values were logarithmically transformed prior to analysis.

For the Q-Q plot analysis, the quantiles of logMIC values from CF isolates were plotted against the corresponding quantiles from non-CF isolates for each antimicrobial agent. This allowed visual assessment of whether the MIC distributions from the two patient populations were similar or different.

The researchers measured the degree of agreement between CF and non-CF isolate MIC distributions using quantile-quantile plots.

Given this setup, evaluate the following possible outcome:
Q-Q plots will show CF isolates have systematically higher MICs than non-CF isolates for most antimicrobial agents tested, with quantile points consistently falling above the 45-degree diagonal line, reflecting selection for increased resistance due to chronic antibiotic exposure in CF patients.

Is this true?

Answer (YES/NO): NO